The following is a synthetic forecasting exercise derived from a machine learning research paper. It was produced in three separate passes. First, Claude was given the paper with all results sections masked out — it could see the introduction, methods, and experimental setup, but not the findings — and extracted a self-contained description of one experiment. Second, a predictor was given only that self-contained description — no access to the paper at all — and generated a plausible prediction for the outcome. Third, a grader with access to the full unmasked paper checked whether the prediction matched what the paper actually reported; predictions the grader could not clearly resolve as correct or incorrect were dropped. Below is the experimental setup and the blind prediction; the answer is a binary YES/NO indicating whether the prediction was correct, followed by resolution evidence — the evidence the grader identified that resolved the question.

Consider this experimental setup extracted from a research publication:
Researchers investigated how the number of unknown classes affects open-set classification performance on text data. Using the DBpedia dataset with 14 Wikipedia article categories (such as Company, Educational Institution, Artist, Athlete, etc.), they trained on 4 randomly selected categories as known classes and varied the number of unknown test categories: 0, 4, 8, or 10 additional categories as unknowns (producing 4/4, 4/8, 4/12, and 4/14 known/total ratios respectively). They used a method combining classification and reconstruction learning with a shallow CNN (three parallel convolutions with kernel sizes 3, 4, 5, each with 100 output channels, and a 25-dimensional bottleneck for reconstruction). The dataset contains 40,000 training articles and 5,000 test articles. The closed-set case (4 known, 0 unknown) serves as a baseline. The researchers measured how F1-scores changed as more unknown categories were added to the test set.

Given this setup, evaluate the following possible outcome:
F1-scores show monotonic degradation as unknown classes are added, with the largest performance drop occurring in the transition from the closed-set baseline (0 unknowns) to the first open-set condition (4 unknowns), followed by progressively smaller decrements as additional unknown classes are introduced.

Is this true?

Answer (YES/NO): YES